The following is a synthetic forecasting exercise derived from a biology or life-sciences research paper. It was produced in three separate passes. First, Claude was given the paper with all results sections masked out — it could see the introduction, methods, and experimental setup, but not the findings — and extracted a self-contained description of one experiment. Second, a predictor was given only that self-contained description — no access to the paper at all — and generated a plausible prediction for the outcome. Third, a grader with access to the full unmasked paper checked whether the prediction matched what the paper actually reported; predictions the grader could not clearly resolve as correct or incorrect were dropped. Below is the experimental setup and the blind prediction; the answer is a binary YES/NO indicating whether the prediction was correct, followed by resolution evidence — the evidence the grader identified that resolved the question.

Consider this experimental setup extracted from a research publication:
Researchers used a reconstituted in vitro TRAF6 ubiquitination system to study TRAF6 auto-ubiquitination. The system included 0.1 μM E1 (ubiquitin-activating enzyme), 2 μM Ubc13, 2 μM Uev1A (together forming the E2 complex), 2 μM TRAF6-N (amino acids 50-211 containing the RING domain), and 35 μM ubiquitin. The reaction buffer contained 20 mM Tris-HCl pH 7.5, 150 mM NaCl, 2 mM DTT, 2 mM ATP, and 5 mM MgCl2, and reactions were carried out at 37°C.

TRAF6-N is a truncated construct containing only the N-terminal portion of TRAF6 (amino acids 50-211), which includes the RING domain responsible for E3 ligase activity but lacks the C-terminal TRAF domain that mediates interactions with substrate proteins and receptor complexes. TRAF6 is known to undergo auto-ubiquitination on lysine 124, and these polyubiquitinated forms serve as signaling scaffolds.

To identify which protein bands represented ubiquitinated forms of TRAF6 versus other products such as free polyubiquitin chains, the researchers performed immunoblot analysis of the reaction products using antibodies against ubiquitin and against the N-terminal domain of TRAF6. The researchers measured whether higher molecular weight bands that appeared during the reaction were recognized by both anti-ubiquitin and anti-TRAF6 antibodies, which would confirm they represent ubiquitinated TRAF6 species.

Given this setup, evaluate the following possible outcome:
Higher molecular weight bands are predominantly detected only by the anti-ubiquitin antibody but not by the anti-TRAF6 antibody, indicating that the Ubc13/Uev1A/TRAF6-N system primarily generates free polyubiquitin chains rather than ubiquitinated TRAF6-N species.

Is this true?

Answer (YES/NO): NO